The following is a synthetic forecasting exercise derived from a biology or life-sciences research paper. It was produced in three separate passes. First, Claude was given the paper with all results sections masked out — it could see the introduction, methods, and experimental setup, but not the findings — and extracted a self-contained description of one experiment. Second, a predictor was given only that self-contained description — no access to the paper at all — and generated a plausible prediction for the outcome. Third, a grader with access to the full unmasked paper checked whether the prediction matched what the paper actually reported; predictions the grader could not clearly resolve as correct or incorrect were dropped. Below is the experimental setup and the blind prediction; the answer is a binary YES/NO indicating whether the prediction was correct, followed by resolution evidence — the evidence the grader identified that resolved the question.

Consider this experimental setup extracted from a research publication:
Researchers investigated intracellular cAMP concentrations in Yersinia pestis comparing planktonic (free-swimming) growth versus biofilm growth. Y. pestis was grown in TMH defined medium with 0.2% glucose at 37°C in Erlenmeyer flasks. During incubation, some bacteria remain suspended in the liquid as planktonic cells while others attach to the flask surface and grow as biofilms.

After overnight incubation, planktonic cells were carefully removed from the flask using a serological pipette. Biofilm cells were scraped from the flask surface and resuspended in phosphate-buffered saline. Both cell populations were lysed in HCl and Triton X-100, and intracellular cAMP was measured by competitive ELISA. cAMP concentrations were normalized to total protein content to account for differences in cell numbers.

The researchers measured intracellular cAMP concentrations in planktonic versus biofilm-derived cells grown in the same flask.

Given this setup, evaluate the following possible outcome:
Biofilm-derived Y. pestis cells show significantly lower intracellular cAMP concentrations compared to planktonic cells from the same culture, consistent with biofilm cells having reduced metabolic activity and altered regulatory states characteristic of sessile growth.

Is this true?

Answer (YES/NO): NO